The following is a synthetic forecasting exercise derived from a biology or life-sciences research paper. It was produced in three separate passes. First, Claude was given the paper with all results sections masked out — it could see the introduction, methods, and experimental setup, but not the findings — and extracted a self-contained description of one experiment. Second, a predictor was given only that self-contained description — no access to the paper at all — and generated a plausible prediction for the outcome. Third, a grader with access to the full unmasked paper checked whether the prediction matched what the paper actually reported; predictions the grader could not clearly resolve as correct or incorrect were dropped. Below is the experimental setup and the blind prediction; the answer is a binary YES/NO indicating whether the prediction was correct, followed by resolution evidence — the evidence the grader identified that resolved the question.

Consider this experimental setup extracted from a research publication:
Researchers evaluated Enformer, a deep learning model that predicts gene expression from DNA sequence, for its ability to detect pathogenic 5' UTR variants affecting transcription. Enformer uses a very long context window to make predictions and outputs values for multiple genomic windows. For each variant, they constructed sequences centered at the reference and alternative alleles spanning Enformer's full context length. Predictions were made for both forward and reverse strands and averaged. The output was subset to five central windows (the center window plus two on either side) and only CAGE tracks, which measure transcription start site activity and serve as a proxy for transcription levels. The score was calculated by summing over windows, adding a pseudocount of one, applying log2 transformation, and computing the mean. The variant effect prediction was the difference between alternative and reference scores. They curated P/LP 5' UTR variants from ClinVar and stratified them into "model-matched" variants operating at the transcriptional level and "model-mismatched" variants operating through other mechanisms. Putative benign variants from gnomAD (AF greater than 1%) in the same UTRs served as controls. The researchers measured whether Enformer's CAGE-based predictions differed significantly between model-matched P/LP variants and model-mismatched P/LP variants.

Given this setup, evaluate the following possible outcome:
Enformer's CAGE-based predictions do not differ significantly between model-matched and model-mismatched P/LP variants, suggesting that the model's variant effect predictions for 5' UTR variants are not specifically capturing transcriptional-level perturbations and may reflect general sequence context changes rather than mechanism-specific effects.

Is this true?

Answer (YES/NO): NO